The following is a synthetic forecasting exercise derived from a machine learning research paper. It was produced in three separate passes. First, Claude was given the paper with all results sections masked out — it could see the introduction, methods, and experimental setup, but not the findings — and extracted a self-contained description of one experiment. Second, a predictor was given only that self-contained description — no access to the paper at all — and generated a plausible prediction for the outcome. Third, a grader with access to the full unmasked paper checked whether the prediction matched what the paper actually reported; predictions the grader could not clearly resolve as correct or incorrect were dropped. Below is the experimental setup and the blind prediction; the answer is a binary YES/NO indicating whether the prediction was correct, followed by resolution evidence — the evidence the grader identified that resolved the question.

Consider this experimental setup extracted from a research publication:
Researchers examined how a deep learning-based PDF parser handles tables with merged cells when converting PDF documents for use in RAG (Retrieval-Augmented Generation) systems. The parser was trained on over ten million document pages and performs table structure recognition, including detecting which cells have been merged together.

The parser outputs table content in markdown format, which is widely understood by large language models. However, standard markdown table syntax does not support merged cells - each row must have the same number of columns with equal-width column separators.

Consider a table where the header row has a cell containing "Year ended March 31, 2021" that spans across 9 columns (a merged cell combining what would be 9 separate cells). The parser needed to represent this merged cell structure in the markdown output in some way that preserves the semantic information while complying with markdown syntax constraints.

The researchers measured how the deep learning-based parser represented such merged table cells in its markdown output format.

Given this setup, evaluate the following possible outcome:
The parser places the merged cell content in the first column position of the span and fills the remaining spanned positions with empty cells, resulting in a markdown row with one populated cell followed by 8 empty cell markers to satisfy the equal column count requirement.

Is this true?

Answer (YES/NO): NO